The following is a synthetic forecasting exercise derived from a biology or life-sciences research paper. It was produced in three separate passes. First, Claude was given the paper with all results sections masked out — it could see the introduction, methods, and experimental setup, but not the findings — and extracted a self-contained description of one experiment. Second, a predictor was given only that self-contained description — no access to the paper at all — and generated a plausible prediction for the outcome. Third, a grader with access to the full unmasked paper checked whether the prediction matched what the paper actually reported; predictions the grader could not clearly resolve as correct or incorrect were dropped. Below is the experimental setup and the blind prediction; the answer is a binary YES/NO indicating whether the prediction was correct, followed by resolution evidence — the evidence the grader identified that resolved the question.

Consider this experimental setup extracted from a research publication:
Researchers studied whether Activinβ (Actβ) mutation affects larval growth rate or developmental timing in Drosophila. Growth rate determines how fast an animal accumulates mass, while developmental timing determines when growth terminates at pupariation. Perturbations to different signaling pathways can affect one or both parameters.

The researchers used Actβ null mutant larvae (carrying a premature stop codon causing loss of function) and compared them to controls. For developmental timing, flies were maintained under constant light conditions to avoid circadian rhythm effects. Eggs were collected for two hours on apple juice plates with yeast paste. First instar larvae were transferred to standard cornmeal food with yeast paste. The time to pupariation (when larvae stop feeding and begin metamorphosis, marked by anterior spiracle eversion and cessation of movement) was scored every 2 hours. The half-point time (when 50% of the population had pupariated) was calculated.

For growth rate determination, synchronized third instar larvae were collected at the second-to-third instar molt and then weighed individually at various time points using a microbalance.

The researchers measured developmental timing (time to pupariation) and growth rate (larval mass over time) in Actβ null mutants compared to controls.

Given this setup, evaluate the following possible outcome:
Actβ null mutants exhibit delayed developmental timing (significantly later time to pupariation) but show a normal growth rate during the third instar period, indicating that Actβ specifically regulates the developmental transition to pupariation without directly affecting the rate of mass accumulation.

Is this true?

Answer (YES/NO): NO